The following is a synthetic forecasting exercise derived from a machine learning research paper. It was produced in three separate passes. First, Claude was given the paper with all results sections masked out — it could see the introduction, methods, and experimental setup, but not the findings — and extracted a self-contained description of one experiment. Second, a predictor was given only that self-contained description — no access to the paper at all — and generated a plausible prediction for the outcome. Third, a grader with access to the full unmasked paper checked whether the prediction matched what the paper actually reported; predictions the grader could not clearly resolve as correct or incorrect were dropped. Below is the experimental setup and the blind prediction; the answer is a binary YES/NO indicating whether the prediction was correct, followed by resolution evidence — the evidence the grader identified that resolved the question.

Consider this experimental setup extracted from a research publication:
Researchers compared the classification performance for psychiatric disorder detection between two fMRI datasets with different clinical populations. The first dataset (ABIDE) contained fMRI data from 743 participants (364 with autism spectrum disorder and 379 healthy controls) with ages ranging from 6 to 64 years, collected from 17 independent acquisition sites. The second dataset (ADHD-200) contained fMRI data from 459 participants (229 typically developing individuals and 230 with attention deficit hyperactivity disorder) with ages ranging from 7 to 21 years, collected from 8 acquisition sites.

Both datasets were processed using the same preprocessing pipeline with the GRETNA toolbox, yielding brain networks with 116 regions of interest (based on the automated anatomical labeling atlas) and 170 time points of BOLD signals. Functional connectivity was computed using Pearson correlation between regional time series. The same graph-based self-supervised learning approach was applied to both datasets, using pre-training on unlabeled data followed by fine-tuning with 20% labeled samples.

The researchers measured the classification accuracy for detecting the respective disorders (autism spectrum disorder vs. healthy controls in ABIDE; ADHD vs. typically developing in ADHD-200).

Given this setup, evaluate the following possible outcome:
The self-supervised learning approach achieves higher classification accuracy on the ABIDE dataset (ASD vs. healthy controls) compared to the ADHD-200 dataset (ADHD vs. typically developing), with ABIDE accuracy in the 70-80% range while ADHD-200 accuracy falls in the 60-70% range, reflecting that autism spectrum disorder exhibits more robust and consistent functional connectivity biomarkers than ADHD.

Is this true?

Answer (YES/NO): NO